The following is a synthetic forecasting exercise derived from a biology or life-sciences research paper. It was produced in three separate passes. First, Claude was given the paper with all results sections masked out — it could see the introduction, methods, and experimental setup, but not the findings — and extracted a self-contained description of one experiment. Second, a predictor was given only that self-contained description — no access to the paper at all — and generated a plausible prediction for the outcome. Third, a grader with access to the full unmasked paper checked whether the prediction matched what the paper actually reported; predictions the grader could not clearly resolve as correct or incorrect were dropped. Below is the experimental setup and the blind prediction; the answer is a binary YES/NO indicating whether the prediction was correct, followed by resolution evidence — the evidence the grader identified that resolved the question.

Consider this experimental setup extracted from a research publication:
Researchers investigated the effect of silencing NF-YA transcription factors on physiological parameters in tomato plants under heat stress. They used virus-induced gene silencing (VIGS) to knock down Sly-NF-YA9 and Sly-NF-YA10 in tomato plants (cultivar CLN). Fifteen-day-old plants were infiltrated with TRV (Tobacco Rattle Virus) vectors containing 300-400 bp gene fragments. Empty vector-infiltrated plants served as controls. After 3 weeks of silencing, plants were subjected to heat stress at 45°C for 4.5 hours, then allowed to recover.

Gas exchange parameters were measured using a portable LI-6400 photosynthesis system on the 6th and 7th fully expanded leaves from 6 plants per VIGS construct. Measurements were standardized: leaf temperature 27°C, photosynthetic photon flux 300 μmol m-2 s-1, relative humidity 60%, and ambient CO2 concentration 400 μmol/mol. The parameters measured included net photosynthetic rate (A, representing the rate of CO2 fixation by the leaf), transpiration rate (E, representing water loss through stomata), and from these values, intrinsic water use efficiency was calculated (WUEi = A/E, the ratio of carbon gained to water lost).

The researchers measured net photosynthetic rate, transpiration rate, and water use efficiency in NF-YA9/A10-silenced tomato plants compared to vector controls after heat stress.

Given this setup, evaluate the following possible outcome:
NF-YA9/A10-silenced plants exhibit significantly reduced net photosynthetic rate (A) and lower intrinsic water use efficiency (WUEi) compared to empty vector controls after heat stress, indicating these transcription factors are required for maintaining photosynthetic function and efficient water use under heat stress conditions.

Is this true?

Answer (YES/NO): NO